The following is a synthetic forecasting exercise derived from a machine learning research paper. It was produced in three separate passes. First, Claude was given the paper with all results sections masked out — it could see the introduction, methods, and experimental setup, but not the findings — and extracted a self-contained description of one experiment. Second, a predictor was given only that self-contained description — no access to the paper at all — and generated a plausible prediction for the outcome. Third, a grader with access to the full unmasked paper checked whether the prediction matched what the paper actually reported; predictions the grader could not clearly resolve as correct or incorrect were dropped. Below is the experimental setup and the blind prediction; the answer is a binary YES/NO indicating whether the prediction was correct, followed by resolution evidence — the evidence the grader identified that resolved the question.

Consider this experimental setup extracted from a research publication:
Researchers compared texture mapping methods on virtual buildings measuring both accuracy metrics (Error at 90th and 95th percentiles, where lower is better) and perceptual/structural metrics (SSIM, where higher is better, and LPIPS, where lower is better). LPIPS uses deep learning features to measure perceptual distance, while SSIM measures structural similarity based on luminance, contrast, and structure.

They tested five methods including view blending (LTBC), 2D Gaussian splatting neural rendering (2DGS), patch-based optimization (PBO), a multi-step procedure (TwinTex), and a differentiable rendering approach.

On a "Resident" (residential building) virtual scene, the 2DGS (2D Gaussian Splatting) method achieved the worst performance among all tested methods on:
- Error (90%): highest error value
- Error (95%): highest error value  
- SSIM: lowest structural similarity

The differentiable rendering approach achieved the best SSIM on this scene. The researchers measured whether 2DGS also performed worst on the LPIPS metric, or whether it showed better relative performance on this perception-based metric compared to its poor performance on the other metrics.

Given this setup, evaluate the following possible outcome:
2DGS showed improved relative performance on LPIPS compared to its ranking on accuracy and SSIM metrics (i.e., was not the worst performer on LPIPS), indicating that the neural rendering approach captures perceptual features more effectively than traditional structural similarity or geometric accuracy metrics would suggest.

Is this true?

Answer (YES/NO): NO